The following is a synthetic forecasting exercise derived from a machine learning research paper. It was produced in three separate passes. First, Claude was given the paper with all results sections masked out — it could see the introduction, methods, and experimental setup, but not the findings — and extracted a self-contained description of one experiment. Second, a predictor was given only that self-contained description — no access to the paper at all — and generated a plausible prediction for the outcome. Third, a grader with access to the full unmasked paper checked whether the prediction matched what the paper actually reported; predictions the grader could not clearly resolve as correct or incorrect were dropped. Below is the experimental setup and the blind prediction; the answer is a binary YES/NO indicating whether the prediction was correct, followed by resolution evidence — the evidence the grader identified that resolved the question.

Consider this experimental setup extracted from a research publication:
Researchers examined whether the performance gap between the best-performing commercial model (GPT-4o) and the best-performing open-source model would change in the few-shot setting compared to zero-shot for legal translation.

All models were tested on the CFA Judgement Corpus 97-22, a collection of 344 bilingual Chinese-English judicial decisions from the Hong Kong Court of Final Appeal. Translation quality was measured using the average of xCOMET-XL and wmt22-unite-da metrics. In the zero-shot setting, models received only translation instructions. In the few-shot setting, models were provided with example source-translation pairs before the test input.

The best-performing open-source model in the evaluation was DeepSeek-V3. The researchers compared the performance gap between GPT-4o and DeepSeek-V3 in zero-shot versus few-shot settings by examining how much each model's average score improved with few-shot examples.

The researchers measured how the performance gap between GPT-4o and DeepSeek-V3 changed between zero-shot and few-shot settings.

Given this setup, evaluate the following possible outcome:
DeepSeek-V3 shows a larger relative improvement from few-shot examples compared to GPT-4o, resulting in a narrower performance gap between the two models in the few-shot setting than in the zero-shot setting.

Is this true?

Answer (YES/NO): NO